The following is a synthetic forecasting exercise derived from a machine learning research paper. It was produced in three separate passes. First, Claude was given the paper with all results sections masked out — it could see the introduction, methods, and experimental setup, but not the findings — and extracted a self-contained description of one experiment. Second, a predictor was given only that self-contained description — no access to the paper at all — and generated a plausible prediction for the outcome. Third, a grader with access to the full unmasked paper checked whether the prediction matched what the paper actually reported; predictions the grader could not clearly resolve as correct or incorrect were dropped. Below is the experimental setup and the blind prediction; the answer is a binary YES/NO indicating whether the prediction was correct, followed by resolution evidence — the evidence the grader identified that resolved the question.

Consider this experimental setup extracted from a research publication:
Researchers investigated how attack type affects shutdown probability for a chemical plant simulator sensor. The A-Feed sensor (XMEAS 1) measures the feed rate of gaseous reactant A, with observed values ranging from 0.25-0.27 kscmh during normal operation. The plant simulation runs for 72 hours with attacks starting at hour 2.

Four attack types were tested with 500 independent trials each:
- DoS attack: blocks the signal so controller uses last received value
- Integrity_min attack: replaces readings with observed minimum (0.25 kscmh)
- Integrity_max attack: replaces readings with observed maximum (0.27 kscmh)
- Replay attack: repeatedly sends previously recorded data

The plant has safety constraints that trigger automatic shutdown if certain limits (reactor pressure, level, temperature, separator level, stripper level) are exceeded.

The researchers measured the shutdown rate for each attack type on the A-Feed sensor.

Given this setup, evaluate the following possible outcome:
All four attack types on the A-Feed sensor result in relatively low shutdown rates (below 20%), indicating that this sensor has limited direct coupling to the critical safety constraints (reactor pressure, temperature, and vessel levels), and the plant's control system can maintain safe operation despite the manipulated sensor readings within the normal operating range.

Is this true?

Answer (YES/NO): YES